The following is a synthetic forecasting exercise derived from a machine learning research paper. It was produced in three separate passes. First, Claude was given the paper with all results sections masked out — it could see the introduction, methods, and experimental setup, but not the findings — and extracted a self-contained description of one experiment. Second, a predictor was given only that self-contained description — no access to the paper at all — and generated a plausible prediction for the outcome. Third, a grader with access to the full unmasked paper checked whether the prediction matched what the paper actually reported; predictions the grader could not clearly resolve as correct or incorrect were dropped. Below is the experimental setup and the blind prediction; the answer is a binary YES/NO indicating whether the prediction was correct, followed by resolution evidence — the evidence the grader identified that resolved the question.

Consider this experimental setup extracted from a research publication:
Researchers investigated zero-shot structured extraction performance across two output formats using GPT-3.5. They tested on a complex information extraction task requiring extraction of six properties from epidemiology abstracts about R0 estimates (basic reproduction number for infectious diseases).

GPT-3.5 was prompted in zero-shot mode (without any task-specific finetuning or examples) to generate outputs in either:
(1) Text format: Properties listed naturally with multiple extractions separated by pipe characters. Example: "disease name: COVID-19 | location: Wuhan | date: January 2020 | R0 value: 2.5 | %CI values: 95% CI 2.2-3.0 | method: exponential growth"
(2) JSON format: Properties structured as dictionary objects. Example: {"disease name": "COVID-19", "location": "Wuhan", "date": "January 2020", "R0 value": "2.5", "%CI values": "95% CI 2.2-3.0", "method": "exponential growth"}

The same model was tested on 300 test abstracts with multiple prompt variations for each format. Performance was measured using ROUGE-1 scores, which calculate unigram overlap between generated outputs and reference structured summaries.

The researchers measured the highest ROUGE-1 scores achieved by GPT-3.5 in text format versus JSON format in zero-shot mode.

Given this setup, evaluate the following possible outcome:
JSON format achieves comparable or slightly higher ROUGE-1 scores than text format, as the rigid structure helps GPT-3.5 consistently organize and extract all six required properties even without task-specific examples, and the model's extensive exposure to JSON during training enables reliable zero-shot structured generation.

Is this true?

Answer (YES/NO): NO